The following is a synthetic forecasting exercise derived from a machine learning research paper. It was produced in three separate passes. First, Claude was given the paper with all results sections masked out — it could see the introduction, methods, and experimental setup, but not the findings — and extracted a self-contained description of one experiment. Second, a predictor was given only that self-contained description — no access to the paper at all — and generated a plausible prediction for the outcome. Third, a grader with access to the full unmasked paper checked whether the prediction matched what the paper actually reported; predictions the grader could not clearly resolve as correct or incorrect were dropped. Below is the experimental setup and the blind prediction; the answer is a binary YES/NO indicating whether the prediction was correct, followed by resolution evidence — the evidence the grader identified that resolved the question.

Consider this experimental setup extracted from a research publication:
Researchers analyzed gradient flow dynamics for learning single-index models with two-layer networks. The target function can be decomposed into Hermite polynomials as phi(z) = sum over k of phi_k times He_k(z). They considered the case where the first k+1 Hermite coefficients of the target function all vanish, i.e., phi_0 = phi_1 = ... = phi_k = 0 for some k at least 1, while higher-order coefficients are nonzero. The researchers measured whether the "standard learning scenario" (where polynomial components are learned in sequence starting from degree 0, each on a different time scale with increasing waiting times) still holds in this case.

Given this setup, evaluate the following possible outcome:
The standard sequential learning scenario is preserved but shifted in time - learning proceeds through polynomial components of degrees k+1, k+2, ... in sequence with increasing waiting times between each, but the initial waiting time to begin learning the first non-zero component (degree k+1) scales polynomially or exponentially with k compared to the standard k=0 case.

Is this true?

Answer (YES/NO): NO